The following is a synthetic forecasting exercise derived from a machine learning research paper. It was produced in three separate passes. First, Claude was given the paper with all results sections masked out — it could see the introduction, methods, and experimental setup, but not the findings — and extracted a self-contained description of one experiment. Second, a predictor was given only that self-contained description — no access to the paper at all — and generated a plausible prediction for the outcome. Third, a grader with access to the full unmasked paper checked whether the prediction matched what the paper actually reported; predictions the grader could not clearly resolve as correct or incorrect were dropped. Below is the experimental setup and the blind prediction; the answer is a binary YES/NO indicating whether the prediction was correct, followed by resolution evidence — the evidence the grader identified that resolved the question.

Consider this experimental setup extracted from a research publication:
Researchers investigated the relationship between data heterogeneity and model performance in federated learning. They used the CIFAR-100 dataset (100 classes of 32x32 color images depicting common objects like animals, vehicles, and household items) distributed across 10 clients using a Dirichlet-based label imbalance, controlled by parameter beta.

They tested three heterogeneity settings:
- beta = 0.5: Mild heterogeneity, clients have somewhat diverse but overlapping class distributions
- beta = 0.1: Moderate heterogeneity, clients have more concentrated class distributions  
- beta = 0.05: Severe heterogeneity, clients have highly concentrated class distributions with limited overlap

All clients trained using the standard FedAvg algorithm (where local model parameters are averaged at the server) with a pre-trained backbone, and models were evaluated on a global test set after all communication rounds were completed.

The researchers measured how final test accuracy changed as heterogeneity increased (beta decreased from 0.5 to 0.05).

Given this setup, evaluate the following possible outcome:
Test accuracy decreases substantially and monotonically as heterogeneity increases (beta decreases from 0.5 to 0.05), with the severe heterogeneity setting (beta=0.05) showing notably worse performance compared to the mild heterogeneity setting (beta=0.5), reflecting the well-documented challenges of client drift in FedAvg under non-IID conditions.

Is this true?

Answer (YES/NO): YES